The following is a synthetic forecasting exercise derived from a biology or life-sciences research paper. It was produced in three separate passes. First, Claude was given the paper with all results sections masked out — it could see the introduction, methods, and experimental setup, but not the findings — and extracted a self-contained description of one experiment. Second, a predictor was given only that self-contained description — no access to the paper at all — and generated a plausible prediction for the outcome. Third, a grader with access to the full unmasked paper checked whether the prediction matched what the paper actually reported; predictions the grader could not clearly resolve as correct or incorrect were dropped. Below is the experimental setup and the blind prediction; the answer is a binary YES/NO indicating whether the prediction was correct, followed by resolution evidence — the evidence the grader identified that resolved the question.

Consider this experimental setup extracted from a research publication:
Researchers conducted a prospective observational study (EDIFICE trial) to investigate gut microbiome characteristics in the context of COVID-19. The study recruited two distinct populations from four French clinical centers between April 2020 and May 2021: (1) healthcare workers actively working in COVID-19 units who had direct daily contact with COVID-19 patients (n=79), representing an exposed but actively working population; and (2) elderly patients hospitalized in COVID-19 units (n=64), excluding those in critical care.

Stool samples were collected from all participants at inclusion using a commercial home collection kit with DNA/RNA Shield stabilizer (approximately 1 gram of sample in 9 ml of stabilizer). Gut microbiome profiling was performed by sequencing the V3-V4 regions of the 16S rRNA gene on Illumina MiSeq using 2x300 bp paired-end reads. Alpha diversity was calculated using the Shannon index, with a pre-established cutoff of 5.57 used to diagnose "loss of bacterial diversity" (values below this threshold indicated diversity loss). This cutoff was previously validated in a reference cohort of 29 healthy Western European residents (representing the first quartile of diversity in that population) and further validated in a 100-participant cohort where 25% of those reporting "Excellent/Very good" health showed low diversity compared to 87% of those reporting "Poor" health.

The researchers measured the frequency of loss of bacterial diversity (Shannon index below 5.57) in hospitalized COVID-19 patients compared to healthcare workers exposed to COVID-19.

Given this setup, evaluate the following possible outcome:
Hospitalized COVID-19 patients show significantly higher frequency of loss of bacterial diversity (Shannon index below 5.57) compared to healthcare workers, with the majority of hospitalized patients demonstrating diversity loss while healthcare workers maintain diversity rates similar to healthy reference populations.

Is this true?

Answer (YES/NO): NO